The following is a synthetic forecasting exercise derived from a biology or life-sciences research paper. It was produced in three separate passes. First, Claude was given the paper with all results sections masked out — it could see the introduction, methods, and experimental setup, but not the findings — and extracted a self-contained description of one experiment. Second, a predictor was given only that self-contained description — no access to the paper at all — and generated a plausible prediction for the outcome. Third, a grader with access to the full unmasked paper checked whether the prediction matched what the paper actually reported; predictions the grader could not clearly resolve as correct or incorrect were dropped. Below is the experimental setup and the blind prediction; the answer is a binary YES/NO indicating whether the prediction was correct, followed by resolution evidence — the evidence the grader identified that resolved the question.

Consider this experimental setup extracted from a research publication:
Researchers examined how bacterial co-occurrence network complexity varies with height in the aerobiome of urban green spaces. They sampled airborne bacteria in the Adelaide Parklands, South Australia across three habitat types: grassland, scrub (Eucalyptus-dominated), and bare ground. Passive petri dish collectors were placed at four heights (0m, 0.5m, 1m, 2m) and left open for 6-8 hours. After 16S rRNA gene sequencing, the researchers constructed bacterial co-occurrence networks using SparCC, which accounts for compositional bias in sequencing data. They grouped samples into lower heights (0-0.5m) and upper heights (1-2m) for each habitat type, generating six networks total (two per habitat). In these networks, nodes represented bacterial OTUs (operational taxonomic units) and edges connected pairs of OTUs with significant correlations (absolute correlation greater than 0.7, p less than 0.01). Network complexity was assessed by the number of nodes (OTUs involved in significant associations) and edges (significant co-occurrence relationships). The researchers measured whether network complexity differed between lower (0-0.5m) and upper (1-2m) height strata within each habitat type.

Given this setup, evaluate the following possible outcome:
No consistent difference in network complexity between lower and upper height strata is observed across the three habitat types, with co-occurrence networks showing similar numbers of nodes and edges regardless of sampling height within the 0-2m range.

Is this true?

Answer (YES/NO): NO